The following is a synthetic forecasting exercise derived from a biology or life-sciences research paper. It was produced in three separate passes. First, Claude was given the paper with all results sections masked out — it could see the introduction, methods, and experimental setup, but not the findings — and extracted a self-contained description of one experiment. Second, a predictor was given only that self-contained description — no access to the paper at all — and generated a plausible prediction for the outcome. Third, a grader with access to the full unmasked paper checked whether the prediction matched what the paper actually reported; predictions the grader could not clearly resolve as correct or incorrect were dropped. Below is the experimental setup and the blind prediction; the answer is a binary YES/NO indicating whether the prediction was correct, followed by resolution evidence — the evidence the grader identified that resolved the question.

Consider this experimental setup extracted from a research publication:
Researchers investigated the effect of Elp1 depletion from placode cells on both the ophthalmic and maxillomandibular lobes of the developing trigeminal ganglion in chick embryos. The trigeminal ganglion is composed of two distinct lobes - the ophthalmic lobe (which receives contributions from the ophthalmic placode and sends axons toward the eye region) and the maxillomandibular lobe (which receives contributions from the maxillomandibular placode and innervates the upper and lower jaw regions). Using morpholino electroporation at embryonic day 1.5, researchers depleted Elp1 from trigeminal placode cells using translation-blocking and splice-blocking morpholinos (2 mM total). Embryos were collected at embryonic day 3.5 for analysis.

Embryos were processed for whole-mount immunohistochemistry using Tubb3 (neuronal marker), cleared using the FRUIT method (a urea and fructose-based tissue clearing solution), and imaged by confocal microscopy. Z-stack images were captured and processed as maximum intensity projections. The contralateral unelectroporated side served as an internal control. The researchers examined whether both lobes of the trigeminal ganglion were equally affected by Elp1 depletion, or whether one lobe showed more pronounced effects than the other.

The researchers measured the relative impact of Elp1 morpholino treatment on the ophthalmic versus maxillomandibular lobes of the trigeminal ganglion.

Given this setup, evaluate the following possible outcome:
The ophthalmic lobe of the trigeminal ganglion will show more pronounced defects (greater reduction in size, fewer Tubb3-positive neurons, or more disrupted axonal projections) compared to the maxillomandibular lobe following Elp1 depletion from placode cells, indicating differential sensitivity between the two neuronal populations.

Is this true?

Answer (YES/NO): YES